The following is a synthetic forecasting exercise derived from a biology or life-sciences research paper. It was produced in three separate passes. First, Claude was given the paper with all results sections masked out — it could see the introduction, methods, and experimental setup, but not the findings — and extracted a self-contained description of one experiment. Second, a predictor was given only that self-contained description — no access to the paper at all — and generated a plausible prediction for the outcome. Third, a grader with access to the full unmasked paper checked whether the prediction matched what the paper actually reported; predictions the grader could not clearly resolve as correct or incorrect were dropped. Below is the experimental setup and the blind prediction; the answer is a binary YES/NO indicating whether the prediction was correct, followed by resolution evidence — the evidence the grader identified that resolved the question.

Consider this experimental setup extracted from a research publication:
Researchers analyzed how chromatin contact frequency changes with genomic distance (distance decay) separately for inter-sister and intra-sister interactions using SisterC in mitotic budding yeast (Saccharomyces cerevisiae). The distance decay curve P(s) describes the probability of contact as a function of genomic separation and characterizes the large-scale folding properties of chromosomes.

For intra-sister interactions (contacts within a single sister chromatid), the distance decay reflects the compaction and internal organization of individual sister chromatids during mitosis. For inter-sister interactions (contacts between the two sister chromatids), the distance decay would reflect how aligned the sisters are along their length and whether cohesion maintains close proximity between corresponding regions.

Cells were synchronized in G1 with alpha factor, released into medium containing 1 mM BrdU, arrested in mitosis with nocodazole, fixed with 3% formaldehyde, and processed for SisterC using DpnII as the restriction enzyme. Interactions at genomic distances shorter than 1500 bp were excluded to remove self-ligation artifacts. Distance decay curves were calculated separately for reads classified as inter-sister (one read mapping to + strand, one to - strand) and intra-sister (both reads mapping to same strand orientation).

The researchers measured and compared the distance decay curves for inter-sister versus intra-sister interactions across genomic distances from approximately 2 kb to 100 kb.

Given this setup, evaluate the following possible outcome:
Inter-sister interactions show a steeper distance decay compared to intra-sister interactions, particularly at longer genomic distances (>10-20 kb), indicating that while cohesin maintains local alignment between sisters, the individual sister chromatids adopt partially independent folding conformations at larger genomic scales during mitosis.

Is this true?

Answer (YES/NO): NO